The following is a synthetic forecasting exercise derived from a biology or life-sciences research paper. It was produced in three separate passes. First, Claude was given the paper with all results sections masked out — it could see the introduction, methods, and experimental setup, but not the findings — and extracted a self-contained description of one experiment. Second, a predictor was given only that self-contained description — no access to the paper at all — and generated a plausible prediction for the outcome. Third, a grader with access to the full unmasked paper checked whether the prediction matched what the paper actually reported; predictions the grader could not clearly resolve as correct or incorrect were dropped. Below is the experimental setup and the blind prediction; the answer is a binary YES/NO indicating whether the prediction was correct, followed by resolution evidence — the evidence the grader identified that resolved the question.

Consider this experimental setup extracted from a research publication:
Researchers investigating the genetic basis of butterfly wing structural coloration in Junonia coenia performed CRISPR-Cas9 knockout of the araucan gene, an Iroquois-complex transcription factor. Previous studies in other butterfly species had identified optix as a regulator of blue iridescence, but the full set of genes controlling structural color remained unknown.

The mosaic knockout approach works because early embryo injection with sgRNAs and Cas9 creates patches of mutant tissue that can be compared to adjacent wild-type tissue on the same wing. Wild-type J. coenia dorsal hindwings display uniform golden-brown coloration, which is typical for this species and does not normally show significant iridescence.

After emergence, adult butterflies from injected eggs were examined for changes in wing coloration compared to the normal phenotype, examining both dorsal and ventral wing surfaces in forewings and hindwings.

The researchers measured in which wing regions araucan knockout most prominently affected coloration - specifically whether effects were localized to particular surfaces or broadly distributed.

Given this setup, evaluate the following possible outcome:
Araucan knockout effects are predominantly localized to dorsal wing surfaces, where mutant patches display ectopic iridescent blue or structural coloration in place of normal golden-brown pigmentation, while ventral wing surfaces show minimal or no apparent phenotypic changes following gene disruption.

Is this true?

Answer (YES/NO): NO